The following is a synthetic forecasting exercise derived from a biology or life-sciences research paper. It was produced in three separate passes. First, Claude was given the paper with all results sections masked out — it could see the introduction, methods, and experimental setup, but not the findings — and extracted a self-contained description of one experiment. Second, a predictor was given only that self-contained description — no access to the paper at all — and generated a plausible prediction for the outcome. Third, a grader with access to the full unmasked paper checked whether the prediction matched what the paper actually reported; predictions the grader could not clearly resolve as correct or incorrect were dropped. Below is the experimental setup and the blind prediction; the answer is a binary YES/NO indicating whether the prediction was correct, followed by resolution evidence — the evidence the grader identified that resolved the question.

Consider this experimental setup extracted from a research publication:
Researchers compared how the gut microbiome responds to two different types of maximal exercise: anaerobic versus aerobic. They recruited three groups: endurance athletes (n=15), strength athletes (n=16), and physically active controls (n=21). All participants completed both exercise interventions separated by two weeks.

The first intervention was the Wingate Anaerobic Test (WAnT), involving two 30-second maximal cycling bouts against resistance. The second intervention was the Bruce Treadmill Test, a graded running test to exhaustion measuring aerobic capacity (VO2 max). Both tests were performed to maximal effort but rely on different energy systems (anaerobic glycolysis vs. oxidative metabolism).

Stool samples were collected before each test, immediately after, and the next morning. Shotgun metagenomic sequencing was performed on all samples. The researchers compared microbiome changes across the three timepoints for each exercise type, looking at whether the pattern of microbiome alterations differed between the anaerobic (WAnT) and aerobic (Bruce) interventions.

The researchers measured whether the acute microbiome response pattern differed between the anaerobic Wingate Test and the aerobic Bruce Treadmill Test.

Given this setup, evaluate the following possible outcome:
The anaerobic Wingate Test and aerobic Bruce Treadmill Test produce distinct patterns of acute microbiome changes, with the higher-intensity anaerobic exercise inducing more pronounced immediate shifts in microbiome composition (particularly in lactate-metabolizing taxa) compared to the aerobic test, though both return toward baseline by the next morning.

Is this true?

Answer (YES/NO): NO